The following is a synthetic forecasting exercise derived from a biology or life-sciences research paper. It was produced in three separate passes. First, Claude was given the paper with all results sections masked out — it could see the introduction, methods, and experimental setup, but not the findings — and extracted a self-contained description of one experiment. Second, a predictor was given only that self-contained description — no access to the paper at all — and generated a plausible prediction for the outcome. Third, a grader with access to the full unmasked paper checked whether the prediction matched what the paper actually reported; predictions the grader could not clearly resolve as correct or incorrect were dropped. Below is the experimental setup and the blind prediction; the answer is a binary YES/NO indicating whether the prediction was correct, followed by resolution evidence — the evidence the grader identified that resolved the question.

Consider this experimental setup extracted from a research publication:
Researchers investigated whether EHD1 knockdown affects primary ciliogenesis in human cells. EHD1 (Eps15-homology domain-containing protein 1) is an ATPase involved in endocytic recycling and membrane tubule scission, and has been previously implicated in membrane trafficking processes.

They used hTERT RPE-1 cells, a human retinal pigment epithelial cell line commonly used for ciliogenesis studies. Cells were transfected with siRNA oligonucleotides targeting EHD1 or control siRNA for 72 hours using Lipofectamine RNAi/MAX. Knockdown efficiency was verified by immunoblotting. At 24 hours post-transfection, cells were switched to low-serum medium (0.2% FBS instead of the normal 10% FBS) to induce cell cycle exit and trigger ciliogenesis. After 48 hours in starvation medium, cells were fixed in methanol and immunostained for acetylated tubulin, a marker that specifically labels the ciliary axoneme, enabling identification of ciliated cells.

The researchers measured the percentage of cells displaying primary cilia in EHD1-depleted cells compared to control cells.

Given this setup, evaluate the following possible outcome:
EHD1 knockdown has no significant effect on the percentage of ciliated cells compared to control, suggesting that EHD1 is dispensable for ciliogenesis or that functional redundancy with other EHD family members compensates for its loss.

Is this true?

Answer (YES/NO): NO